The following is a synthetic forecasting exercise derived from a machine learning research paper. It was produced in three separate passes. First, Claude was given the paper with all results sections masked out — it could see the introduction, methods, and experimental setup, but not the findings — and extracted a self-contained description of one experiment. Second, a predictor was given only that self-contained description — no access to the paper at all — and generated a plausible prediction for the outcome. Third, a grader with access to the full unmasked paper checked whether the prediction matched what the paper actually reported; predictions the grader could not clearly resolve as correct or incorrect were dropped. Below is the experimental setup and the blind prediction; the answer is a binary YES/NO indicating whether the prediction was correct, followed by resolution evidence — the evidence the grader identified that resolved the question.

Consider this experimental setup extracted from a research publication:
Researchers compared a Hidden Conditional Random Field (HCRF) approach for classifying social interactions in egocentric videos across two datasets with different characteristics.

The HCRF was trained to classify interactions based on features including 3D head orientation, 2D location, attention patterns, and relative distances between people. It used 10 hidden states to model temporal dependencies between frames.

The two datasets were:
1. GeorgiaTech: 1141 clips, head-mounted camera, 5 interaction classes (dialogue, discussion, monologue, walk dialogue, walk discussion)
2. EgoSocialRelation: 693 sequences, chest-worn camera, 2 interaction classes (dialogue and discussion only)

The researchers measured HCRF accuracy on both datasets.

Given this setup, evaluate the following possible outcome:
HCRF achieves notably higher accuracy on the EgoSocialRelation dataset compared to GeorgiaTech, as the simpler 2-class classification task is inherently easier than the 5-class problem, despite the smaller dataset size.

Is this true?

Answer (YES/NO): YES